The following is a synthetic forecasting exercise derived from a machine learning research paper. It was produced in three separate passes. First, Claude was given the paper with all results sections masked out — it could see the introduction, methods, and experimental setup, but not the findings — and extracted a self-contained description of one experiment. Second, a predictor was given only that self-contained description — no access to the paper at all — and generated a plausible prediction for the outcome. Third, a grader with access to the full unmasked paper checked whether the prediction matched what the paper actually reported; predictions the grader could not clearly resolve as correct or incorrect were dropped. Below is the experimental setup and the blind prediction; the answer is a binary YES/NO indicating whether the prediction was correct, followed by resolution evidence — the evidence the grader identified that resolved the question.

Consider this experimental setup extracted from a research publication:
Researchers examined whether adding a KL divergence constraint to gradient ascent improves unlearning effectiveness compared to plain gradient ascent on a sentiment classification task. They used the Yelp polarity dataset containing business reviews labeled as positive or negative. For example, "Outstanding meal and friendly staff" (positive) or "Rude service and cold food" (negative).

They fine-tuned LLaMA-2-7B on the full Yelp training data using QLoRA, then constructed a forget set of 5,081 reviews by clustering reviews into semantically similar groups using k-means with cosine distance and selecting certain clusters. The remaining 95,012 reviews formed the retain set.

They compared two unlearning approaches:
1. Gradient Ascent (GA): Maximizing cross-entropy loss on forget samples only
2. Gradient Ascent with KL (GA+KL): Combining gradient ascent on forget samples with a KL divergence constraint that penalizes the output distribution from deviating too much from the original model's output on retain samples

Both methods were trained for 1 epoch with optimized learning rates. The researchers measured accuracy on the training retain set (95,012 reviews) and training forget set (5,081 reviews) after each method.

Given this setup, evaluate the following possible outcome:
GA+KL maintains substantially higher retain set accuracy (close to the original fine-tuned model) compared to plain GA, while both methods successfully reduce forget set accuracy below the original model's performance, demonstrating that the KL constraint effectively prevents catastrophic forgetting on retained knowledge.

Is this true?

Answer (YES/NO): NO